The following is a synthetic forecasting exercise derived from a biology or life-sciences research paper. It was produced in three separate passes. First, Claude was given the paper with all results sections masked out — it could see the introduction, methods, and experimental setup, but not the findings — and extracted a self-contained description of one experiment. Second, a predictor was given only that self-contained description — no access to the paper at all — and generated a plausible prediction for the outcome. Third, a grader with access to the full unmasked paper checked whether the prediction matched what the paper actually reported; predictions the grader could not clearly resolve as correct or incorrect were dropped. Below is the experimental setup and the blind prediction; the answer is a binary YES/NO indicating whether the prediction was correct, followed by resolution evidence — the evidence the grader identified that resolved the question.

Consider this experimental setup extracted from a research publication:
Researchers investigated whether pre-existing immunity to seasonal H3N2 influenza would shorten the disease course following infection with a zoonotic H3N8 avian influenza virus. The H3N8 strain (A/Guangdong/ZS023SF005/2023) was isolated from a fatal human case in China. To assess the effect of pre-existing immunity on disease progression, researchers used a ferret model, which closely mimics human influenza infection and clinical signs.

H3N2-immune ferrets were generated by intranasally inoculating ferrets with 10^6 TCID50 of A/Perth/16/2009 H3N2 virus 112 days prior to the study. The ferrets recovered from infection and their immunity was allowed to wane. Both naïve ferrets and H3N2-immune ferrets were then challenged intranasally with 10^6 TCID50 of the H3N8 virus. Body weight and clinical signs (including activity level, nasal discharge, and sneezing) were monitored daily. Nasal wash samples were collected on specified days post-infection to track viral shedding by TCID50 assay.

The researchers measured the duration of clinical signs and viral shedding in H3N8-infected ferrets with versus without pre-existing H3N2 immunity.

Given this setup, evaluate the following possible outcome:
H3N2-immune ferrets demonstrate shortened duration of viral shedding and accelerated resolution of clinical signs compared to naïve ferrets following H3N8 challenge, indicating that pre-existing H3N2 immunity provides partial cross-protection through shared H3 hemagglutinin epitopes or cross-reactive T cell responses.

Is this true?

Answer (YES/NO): YES